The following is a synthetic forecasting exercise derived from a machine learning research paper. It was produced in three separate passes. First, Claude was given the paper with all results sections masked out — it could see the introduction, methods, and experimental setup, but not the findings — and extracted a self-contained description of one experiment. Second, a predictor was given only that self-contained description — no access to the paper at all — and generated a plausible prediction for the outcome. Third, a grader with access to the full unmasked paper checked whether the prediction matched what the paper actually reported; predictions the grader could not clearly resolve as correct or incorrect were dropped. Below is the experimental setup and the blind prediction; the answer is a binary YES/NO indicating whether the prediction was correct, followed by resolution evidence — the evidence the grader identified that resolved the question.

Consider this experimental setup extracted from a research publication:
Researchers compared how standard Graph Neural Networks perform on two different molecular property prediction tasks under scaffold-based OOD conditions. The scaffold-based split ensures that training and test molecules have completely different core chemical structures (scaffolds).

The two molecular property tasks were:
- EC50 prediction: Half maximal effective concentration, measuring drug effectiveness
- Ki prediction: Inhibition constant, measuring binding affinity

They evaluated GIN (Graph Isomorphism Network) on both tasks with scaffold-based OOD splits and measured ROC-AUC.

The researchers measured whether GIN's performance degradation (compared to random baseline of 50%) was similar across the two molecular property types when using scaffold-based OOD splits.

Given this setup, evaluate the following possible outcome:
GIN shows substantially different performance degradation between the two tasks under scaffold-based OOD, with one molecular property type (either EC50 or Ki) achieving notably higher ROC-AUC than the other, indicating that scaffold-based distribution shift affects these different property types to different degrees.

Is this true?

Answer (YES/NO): YES